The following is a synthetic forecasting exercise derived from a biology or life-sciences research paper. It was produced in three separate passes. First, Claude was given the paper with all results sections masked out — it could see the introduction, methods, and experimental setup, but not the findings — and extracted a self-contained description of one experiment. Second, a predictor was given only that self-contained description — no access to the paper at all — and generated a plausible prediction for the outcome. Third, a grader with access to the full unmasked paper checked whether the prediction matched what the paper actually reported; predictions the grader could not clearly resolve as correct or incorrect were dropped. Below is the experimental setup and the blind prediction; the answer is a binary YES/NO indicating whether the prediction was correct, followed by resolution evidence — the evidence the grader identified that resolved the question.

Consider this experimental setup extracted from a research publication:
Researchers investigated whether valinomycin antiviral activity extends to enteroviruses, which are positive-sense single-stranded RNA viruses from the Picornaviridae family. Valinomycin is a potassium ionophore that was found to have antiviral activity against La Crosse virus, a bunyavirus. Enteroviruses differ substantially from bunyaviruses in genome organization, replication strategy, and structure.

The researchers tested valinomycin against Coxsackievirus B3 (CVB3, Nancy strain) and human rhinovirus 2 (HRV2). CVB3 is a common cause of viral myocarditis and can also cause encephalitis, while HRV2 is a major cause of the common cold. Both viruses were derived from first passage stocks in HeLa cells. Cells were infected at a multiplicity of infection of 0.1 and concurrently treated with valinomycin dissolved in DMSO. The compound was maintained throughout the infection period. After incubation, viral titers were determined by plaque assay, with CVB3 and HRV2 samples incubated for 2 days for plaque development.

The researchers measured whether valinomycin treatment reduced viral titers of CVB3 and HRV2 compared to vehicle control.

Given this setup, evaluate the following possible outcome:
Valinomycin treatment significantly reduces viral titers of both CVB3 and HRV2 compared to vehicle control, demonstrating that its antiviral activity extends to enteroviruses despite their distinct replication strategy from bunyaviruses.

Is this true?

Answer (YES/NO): YES